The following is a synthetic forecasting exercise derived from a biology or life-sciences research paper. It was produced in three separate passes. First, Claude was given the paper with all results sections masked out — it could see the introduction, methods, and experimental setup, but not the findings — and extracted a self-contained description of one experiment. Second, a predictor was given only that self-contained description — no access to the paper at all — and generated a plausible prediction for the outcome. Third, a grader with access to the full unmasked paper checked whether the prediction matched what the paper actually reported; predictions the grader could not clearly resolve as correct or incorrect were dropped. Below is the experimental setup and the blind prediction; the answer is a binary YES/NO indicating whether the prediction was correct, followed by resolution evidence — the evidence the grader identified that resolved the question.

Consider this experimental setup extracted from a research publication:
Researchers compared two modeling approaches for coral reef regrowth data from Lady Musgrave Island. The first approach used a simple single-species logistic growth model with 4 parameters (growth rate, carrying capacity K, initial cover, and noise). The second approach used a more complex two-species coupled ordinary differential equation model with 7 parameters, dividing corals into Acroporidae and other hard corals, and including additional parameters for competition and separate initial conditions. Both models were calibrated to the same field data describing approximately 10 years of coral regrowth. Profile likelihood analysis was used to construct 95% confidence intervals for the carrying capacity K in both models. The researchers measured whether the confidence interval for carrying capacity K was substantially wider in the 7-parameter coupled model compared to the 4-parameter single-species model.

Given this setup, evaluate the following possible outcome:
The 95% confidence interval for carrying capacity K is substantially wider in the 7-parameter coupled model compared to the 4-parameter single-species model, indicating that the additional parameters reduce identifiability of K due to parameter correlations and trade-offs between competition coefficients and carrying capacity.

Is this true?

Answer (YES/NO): NO